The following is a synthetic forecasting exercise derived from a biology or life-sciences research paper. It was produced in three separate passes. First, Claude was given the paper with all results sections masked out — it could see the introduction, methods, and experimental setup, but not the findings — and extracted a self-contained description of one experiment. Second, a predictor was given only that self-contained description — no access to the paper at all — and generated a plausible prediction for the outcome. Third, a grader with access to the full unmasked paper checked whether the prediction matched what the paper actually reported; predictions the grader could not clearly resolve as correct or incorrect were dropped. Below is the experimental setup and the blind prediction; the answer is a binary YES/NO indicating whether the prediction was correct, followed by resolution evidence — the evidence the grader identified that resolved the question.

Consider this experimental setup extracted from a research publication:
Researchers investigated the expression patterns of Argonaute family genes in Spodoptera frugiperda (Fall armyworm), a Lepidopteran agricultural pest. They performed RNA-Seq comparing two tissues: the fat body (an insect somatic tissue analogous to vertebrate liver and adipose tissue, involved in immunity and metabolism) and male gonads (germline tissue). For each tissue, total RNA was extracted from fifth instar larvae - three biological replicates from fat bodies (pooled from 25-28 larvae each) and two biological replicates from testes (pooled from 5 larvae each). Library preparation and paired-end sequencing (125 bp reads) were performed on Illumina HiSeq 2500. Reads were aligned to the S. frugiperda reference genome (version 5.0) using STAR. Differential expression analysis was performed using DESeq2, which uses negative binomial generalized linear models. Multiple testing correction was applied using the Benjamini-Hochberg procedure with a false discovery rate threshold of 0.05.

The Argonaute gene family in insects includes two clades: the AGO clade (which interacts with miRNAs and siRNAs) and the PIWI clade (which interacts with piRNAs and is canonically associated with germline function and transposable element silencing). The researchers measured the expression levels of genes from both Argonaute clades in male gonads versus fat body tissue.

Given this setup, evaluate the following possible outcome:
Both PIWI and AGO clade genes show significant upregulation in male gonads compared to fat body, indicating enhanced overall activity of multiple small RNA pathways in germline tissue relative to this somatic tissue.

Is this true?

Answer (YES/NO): NO